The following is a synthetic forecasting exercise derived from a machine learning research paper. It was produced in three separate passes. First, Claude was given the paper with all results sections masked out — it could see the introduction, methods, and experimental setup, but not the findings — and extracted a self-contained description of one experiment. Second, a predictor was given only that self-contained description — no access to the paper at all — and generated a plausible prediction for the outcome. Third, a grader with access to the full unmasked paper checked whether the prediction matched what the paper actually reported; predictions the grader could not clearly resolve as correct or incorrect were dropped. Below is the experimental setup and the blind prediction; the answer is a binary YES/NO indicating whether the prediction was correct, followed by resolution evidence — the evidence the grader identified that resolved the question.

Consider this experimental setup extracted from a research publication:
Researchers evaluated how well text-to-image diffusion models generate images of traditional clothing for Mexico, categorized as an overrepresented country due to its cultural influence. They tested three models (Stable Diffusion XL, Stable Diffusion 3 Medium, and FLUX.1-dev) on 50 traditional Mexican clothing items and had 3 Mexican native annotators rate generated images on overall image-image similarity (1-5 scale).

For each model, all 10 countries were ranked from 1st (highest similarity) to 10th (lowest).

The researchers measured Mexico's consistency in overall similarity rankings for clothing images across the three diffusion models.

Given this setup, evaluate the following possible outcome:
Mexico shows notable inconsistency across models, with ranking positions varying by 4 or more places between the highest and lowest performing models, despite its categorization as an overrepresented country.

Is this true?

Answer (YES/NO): NO